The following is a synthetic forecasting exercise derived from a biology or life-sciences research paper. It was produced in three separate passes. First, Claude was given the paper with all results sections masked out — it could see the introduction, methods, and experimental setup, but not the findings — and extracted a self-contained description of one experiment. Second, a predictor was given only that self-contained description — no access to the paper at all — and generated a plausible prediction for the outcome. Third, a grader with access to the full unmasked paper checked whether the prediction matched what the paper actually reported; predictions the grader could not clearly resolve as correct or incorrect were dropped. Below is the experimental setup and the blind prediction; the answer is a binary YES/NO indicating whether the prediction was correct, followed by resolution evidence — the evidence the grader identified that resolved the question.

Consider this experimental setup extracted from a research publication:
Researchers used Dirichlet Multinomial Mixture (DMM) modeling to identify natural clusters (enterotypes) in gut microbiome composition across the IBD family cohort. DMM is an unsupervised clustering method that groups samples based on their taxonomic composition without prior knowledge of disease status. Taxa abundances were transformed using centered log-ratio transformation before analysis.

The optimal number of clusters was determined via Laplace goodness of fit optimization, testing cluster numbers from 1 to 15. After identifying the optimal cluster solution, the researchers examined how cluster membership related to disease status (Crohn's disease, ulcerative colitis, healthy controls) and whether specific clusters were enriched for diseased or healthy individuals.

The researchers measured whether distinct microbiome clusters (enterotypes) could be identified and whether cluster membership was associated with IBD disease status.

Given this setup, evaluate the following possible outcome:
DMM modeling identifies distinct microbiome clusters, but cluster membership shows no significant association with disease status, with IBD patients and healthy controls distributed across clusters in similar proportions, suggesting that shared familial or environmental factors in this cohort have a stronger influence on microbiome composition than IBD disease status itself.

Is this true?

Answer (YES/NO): NO